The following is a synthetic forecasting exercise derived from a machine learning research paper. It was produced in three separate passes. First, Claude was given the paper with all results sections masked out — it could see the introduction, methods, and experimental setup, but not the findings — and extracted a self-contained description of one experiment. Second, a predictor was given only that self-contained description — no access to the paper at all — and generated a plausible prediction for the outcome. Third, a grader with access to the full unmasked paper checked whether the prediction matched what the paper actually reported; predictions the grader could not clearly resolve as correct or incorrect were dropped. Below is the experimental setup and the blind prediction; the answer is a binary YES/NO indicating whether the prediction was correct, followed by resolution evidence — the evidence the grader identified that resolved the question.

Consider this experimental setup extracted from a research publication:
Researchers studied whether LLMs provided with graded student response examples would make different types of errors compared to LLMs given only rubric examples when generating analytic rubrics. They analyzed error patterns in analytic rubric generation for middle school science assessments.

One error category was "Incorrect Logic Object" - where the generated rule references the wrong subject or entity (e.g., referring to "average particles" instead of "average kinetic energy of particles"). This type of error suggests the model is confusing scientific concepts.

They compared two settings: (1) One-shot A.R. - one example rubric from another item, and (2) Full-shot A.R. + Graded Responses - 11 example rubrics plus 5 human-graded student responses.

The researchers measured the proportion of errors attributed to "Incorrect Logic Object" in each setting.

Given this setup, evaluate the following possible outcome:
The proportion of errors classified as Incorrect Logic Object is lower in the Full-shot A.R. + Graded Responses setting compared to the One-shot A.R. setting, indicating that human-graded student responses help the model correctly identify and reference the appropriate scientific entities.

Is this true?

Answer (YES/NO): NO